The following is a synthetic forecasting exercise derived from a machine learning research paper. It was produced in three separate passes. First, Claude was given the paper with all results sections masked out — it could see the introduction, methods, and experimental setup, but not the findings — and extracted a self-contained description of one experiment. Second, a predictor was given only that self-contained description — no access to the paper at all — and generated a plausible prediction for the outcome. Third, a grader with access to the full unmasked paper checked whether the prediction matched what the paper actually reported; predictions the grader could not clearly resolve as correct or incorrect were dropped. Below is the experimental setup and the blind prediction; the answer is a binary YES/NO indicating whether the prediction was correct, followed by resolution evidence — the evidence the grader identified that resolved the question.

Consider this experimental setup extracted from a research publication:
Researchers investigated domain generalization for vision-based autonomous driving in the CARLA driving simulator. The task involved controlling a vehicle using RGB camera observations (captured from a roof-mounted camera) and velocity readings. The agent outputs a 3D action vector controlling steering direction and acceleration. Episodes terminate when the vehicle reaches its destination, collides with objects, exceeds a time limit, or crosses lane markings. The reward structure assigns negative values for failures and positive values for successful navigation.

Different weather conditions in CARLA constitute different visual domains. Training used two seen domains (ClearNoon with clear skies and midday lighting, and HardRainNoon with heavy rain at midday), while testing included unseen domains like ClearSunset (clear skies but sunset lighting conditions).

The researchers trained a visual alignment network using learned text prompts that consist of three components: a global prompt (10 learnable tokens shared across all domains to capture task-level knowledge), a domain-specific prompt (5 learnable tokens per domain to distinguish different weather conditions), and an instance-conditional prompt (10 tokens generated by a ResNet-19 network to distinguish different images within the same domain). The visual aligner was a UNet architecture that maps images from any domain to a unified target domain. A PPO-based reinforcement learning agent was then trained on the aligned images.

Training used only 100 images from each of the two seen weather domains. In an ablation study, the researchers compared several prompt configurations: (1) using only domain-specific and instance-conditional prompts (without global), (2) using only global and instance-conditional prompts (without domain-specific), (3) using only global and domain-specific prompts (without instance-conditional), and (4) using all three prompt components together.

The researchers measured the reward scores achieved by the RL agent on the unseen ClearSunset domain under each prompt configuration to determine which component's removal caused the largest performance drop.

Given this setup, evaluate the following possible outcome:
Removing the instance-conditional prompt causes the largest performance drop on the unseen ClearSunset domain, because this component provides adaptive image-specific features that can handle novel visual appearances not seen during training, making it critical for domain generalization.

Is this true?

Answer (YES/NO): YES